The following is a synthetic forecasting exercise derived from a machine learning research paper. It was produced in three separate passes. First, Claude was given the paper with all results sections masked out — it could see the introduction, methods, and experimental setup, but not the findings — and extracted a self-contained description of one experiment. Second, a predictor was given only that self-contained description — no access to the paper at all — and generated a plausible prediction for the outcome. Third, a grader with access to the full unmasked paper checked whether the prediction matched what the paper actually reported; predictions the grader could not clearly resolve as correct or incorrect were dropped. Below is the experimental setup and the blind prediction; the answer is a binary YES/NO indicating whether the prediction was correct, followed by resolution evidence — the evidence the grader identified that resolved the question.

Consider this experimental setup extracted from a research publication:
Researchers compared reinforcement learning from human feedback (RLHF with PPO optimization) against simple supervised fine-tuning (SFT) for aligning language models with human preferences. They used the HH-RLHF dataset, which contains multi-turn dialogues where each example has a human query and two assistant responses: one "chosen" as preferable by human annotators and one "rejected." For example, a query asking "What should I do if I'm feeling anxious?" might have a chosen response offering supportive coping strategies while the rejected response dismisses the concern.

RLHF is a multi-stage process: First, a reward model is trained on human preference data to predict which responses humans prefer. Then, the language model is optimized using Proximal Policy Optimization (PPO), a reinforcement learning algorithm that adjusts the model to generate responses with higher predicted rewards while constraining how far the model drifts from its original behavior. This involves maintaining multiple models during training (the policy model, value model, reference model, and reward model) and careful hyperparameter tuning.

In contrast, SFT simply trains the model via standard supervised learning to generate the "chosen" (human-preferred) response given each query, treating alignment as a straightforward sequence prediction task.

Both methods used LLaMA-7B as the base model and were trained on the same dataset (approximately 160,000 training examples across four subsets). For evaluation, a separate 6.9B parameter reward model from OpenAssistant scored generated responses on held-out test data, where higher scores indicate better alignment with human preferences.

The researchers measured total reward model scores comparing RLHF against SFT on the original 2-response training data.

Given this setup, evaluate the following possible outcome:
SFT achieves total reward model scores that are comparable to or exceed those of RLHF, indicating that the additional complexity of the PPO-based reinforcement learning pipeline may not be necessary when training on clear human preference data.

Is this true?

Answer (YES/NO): YES